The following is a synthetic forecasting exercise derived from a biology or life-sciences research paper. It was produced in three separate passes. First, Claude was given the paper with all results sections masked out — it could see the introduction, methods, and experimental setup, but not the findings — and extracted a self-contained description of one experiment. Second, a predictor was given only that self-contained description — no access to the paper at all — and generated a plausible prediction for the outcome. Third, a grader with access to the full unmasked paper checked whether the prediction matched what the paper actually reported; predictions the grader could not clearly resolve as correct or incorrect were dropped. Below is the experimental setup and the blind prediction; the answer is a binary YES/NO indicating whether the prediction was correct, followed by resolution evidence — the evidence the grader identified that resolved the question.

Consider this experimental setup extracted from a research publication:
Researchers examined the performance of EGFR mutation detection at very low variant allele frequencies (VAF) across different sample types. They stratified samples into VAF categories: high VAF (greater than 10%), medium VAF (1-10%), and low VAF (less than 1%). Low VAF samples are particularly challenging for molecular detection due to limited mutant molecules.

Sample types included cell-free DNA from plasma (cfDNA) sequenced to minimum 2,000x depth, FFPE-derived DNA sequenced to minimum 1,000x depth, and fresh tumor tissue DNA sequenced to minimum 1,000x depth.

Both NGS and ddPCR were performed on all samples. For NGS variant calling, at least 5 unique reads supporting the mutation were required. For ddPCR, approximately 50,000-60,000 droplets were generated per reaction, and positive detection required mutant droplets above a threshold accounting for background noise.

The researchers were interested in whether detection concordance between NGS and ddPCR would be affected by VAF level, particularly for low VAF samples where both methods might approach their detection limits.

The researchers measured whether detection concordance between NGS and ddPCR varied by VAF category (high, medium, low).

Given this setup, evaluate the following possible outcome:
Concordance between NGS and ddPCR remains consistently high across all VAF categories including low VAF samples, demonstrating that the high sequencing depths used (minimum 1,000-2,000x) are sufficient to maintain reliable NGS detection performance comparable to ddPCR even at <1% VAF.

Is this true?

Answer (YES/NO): YES